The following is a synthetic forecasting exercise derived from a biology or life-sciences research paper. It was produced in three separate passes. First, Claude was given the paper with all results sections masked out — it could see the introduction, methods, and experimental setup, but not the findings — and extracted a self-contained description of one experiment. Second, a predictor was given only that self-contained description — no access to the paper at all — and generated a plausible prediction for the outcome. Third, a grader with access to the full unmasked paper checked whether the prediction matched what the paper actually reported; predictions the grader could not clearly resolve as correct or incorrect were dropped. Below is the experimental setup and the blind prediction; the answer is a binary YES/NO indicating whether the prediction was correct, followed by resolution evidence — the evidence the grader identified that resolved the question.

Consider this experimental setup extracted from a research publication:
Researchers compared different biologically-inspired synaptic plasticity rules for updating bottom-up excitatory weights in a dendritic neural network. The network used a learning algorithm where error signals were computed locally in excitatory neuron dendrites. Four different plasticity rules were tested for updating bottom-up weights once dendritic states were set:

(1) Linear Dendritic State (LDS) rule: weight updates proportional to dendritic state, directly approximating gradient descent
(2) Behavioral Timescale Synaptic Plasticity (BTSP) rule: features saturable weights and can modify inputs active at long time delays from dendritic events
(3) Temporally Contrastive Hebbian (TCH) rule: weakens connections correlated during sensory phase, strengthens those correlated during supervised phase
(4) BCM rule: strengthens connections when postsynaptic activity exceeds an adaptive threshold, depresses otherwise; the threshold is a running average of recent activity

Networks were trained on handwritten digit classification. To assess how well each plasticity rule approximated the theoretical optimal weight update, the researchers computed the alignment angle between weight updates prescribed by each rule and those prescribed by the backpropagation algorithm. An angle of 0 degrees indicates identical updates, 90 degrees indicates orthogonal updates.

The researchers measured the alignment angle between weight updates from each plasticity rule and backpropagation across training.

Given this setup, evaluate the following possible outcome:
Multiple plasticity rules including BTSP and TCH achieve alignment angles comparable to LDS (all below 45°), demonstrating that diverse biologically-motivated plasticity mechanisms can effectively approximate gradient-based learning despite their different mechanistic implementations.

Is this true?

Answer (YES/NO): NO